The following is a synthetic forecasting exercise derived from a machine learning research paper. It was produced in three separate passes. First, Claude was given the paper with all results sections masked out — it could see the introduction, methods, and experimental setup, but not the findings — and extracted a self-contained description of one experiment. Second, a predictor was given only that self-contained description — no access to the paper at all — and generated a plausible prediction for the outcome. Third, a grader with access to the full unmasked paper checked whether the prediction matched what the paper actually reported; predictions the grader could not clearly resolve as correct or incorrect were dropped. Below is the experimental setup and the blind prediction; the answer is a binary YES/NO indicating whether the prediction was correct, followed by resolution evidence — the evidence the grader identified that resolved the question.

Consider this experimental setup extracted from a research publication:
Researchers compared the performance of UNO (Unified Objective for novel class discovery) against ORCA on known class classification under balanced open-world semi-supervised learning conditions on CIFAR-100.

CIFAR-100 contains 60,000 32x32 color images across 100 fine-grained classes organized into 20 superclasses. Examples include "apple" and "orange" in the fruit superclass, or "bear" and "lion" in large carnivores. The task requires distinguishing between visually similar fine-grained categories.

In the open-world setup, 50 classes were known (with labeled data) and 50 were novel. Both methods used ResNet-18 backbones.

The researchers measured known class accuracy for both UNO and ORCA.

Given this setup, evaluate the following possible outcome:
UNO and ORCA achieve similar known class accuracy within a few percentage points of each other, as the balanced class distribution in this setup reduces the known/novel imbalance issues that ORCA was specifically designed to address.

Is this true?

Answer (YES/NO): YES